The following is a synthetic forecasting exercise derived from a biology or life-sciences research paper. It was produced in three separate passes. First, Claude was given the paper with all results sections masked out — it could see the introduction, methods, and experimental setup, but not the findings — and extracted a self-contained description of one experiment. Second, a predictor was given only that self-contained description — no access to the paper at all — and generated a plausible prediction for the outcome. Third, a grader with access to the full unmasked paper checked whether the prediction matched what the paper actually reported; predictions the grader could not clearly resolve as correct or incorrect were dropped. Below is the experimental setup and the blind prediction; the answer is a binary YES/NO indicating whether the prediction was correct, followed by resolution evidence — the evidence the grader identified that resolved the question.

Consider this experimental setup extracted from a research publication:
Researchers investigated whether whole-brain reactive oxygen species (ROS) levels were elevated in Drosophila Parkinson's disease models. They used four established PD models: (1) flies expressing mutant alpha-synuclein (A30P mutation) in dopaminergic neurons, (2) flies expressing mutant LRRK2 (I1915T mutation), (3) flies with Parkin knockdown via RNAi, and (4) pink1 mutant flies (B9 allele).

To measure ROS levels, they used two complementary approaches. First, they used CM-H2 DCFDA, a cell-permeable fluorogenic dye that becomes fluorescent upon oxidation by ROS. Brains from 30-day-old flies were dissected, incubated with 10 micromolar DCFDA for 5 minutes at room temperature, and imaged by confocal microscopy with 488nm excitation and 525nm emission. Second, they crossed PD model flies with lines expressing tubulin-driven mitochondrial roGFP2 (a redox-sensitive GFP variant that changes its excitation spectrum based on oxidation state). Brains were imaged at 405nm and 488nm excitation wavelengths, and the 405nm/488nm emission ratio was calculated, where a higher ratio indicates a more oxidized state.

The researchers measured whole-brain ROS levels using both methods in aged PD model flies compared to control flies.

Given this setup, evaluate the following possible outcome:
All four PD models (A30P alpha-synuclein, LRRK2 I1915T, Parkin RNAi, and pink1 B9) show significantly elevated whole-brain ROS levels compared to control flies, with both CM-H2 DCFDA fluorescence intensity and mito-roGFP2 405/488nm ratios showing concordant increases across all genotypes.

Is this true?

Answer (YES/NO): NO